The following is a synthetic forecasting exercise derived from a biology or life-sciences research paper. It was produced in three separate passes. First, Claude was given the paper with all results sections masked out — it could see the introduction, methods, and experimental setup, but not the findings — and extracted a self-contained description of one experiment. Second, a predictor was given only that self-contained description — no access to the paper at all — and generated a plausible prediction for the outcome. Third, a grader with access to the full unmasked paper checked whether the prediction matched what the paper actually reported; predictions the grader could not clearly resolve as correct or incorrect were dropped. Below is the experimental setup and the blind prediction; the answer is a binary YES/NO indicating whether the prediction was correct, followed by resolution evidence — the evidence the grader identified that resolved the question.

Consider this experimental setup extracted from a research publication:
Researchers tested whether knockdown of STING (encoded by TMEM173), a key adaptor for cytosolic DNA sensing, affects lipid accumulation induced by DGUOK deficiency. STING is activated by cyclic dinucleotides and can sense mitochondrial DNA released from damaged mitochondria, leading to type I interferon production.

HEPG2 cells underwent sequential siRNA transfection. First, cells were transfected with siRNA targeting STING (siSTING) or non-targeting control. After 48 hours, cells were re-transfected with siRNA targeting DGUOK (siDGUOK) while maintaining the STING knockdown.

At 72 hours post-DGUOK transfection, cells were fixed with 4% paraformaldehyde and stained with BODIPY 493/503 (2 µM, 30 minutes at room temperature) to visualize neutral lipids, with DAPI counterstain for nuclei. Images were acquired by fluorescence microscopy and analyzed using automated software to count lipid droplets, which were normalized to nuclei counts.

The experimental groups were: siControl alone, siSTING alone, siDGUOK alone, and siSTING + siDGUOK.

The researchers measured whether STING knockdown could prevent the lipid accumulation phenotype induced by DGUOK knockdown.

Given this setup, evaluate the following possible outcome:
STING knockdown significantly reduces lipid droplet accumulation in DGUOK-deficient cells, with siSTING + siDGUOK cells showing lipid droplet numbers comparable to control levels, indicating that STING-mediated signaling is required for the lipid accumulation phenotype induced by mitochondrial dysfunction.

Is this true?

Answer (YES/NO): NO